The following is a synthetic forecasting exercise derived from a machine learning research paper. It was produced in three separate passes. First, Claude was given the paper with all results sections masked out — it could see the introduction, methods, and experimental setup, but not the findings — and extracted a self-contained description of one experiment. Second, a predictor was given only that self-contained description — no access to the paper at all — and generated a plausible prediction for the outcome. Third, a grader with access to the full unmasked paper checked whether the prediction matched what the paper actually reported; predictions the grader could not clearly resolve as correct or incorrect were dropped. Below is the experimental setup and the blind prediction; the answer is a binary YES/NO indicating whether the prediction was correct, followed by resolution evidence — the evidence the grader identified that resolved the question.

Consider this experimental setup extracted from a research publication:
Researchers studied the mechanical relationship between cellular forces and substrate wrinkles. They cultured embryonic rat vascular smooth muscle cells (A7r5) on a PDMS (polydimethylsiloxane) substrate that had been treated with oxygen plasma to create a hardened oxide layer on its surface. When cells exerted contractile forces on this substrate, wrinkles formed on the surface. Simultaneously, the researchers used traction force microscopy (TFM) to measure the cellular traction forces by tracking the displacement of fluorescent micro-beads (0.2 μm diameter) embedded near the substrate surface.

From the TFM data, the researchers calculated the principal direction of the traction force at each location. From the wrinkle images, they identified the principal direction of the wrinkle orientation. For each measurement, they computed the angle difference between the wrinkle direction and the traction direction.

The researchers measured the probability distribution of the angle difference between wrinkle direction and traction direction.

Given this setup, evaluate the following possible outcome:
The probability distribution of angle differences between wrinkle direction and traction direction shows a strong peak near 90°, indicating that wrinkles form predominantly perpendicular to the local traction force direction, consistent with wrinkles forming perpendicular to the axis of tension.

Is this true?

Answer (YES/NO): YES